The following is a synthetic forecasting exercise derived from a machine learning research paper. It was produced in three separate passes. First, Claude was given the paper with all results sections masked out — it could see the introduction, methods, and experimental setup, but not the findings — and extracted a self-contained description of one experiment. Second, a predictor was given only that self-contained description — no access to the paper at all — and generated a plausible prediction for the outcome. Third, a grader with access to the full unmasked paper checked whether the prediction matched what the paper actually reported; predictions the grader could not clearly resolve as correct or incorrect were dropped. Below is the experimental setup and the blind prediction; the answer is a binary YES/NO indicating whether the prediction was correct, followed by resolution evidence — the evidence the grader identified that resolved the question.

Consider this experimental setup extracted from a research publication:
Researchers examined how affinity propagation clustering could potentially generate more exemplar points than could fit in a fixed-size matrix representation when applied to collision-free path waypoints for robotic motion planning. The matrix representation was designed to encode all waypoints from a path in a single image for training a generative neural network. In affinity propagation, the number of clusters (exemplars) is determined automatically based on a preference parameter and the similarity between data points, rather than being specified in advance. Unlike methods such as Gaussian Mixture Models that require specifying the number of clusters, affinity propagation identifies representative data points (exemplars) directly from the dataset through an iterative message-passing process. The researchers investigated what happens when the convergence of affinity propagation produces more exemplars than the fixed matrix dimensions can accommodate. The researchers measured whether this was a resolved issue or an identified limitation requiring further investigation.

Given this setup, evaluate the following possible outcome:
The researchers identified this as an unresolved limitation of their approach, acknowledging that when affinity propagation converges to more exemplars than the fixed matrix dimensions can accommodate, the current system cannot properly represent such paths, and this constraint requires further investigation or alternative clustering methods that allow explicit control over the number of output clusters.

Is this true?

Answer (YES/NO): YES